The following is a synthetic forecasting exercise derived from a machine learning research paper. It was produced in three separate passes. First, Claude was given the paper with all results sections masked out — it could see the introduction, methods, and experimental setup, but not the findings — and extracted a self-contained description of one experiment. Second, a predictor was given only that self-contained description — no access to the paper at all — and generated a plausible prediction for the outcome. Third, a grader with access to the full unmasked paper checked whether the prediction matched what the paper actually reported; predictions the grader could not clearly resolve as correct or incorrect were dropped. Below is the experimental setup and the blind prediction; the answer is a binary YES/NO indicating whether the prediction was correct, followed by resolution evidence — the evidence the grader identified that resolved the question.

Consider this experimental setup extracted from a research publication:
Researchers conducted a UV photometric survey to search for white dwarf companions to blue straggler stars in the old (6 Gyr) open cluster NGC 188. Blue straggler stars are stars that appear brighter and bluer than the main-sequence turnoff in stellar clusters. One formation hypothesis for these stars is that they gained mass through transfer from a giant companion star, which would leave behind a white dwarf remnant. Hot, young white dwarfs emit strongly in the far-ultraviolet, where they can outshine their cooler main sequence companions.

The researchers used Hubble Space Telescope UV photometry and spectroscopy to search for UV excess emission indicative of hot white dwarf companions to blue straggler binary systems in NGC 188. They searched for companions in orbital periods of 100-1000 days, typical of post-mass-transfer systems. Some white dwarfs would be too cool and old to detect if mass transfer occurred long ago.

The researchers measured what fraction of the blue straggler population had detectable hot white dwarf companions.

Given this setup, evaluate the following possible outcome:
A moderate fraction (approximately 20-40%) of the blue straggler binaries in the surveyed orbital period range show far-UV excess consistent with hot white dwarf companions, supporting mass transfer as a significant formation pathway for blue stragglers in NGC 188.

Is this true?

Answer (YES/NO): YES